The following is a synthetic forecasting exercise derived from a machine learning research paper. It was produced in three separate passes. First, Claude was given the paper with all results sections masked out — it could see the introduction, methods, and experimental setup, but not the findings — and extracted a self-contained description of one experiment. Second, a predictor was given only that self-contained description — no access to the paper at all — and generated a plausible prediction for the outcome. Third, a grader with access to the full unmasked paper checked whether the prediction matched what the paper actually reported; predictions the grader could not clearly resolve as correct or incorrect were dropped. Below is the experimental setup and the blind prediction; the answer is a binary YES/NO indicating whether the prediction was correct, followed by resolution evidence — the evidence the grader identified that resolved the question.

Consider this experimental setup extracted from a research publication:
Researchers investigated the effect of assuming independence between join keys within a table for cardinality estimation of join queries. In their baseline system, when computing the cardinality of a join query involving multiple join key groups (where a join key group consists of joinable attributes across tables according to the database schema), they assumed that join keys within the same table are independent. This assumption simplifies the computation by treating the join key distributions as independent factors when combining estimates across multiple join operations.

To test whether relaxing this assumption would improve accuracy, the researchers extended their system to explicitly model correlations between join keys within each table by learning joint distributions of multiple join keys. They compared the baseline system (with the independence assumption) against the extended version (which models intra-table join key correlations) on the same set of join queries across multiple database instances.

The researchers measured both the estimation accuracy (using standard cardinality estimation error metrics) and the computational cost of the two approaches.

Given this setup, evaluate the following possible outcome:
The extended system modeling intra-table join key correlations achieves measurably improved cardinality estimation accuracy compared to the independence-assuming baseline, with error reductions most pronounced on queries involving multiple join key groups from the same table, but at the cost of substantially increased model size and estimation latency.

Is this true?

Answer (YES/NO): NO